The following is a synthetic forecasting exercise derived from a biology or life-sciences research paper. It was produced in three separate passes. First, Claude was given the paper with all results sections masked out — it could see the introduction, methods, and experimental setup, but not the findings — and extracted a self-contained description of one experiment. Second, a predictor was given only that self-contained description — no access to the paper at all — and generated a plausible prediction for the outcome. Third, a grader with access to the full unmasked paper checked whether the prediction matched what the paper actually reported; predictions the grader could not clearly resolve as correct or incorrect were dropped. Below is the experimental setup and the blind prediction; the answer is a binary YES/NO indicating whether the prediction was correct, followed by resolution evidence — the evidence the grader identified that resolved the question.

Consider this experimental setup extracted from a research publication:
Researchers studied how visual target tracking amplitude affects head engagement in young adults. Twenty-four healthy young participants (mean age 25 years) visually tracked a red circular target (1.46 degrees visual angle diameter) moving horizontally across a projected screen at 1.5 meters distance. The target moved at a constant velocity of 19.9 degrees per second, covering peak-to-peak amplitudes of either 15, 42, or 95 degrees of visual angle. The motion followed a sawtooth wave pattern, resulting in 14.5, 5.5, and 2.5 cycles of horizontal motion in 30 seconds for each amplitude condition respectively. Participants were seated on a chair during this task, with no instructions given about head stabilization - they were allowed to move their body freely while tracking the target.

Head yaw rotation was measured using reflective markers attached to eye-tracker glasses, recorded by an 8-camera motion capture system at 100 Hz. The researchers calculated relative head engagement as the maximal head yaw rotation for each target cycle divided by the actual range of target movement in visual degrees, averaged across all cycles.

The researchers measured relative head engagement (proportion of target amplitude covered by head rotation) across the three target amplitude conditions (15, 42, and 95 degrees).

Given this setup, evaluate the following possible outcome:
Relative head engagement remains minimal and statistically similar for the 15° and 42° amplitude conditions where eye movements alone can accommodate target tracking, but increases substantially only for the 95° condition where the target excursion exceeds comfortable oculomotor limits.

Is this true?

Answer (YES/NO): NO